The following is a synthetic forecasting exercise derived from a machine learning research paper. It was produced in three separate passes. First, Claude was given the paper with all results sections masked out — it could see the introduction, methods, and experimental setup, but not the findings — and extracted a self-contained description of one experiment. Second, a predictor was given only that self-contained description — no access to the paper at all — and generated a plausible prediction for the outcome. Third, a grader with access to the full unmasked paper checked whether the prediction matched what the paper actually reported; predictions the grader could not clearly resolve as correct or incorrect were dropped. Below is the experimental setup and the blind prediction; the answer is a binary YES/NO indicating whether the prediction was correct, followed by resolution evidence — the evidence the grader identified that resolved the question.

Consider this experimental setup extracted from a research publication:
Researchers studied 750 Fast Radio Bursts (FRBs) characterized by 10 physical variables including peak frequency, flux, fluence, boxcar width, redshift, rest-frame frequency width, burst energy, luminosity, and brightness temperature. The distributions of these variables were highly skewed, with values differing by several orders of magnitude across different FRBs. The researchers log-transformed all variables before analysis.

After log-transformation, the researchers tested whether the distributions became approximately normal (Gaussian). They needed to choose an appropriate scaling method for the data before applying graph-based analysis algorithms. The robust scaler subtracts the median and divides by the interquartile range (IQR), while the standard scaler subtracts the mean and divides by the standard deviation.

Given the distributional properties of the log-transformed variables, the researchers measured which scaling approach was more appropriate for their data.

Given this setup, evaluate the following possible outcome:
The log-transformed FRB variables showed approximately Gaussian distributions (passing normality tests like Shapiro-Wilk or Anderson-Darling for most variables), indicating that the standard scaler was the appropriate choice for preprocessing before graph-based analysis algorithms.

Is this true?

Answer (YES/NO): NO